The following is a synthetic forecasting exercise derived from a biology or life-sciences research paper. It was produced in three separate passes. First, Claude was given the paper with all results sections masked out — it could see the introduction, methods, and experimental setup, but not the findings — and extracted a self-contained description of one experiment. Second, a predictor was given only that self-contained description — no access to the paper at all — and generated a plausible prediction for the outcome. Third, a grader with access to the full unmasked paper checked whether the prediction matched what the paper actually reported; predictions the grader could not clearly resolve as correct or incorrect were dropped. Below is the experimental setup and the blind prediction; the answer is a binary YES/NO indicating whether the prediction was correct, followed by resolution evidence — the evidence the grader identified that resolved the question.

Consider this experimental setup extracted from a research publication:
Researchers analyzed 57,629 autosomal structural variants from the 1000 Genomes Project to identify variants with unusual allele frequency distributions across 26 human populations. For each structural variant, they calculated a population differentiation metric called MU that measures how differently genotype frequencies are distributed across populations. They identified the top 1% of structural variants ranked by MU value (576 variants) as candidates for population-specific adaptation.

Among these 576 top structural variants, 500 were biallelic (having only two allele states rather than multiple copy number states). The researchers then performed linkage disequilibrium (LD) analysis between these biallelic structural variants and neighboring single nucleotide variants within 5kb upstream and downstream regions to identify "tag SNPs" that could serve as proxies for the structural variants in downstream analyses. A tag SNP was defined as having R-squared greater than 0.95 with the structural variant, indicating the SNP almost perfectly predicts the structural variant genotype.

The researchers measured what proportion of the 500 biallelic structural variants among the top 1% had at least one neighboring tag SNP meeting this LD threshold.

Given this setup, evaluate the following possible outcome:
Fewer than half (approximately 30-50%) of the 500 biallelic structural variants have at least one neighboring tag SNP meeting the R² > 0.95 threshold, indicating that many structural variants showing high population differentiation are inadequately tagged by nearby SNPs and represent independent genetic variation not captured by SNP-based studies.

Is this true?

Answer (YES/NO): NO